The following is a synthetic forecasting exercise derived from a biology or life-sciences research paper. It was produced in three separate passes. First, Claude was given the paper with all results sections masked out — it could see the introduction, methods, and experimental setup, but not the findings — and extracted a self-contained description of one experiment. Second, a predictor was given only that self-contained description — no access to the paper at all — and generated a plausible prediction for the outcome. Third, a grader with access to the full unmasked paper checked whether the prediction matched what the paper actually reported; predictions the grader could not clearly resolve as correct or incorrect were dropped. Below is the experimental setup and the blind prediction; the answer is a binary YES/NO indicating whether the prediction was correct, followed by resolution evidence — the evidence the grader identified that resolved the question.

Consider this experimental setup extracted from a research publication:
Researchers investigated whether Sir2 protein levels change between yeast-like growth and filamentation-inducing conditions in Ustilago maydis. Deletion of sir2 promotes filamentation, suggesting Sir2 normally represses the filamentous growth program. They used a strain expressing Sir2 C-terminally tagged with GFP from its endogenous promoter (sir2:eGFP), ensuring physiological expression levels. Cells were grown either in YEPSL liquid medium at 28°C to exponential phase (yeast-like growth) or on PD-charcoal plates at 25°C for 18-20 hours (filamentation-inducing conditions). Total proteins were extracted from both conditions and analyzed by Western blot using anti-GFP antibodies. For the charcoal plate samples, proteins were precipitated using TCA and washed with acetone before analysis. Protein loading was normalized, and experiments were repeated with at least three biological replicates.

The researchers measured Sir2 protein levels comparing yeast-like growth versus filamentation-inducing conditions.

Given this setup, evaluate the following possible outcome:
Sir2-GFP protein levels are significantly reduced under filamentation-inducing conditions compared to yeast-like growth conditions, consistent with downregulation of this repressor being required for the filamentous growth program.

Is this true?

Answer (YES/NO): YES